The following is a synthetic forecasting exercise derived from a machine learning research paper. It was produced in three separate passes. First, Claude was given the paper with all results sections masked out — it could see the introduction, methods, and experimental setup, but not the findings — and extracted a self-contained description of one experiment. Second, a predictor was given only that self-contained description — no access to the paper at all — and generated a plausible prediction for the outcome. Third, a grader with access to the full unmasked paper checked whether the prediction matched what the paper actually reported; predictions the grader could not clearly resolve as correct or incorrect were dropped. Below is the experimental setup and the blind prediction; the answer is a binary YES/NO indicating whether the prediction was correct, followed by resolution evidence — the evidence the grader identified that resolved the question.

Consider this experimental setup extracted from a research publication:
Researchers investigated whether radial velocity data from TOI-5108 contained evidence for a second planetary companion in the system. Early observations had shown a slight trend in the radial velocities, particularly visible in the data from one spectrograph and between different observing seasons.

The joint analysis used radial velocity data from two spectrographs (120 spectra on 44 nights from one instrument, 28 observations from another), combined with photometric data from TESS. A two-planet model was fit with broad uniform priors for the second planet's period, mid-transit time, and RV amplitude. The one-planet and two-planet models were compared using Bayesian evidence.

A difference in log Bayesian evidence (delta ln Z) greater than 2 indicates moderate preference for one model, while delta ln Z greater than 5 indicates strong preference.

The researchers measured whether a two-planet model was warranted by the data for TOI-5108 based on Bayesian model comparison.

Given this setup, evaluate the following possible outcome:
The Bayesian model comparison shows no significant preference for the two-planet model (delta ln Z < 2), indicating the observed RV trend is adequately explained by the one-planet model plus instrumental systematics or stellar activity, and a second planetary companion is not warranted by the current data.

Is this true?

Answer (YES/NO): NO